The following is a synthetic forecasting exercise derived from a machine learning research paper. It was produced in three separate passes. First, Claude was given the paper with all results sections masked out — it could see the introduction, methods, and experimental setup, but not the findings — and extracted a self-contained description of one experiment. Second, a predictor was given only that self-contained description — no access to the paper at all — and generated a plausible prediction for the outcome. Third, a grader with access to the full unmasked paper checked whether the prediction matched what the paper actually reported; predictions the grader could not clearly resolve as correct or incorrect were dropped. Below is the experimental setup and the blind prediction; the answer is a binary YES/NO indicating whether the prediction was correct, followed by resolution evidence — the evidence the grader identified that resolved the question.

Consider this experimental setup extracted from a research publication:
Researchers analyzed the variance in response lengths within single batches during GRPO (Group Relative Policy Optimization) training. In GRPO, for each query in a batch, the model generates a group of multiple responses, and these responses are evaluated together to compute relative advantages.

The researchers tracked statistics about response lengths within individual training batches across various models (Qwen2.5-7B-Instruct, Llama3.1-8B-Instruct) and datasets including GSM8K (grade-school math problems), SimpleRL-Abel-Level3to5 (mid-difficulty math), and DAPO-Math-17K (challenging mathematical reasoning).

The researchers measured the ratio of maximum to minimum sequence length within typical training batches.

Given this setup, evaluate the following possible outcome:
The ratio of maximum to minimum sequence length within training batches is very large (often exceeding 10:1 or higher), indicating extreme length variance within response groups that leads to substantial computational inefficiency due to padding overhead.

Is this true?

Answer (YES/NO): NO